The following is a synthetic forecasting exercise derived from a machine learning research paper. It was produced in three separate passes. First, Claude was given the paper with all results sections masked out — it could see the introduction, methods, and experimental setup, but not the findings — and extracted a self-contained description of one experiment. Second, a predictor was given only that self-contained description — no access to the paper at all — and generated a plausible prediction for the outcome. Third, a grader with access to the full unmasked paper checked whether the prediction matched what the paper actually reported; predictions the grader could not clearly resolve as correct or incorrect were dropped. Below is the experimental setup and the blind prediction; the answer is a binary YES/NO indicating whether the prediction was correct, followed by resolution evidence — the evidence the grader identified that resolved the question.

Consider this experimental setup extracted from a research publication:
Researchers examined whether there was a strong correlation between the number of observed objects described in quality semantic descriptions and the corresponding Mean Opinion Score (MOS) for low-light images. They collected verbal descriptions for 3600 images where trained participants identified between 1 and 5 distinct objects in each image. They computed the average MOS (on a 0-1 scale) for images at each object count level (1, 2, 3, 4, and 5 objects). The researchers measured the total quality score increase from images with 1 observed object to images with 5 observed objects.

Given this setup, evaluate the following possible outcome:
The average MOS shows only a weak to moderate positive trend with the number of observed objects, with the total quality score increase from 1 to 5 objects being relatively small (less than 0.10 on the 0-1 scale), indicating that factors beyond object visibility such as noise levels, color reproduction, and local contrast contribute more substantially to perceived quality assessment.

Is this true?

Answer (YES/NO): YES